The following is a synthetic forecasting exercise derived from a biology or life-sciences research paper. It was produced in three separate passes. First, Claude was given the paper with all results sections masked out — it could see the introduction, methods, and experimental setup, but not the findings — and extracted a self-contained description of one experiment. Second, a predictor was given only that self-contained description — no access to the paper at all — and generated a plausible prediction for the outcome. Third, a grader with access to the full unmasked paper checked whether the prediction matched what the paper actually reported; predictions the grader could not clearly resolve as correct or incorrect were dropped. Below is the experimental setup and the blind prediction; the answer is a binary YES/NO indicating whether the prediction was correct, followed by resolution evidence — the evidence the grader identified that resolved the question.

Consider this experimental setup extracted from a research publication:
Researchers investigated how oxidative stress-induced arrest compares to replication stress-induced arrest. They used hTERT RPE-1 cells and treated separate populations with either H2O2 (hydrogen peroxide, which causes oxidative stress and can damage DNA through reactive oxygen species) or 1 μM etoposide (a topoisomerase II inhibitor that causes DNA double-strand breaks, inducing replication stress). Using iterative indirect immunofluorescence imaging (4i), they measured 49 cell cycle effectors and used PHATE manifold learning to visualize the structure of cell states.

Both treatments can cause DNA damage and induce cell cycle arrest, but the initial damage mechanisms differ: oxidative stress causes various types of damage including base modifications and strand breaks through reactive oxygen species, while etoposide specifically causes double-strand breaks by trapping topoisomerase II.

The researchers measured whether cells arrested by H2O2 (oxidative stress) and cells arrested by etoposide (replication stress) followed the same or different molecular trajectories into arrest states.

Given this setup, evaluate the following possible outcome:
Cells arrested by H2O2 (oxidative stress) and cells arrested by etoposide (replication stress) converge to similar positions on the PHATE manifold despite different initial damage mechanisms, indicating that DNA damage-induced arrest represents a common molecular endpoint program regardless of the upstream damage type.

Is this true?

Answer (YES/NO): YES